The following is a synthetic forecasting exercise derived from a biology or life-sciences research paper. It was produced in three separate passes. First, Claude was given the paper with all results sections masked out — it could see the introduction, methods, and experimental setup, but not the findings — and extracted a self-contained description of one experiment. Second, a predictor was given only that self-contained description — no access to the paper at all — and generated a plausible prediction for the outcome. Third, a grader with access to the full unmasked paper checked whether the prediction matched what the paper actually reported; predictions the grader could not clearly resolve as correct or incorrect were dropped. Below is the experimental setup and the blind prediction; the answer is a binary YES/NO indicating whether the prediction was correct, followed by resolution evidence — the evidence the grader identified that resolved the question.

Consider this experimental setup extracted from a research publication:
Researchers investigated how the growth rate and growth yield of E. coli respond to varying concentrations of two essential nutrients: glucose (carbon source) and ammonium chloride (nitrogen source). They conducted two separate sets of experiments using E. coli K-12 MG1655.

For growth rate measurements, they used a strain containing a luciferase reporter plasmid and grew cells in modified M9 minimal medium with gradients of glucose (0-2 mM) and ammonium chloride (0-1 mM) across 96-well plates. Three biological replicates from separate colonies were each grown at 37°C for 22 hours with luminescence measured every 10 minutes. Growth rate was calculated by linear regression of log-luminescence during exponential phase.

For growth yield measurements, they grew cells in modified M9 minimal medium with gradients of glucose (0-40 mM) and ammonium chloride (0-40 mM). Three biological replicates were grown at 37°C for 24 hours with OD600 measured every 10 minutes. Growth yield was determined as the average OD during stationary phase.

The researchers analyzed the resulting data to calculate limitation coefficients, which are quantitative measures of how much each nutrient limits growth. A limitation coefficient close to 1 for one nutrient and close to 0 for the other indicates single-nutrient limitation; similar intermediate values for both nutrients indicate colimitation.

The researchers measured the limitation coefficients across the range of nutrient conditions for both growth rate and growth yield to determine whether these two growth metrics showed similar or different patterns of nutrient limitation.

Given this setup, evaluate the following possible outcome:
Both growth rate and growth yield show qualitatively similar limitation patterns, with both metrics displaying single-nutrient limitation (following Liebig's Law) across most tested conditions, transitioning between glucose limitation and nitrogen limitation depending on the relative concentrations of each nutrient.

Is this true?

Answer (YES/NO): NO